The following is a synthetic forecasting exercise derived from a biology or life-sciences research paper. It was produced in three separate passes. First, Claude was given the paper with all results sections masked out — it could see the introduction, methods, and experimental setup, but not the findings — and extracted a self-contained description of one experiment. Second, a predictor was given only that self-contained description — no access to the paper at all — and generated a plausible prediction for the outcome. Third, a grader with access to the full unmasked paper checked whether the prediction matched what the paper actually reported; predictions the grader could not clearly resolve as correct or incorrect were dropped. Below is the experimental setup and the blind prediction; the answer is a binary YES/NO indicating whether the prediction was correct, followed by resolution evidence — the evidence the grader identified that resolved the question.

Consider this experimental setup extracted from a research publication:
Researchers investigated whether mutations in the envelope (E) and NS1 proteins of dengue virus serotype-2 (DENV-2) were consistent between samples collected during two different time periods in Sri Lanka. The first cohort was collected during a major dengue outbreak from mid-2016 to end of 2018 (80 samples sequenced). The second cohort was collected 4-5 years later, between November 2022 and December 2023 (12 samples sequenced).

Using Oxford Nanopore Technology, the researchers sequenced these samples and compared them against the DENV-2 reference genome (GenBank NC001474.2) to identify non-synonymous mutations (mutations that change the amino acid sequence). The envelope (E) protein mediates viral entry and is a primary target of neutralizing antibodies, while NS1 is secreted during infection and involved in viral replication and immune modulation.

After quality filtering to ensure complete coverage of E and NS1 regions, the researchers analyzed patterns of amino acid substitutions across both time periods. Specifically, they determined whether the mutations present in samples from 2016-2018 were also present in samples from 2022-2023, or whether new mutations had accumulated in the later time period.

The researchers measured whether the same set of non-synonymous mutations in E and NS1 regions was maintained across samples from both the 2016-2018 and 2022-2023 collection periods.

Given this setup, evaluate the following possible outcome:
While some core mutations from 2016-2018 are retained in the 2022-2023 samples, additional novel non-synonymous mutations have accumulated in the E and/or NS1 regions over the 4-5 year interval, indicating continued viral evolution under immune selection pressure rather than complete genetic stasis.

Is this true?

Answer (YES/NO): YES